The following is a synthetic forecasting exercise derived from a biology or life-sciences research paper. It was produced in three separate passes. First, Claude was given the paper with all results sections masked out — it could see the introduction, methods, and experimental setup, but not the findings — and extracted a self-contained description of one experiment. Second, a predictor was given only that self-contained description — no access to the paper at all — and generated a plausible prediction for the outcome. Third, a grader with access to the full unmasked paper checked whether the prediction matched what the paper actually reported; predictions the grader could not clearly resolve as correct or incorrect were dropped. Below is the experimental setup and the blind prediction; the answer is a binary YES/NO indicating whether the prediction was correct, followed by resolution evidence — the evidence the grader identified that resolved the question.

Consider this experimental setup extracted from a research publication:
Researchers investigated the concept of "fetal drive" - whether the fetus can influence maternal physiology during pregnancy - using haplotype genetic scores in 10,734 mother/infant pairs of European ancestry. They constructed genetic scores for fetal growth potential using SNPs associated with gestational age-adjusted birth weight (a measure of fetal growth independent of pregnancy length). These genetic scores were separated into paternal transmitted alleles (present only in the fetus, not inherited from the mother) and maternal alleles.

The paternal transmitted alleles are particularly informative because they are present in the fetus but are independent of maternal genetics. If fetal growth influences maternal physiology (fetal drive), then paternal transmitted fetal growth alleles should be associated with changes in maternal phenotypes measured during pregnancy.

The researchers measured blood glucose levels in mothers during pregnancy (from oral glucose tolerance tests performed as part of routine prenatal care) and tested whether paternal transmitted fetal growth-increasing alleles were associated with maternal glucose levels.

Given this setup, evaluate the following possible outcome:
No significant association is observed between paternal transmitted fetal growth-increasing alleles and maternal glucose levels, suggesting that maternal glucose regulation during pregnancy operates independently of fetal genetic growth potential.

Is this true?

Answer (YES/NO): YES